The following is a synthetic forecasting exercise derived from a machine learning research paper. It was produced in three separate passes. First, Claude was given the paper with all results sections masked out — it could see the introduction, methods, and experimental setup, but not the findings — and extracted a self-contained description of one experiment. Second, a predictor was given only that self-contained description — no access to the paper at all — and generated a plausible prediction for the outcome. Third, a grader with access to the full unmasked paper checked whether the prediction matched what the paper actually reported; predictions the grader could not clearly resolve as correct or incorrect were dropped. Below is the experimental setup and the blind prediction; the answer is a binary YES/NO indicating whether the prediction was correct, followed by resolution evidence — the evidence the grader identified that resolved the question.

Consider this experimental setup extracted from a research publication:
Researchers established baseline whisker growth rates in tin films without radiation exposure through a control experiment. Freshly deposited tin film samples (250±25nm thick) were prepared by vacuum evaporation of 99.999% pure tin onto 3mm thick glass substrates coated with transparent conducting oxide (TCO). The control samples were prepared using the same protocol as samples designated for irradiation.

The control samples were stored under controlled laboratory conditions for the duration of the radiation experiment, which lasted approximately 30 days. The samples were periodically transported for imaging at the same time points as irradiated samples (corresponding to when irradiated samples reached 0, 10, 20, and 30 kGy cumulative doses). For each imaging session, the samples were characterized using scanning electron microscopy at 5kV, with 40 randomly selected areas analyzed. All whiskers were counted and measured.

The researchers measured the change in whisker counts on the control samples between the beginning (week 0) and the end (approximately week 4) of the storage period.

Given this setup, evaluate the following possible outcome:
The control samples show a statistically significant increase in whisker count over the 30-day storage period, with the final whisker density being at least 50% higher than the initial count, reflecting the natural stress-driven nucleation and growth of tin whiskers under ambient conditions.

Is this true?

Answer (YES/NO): NO